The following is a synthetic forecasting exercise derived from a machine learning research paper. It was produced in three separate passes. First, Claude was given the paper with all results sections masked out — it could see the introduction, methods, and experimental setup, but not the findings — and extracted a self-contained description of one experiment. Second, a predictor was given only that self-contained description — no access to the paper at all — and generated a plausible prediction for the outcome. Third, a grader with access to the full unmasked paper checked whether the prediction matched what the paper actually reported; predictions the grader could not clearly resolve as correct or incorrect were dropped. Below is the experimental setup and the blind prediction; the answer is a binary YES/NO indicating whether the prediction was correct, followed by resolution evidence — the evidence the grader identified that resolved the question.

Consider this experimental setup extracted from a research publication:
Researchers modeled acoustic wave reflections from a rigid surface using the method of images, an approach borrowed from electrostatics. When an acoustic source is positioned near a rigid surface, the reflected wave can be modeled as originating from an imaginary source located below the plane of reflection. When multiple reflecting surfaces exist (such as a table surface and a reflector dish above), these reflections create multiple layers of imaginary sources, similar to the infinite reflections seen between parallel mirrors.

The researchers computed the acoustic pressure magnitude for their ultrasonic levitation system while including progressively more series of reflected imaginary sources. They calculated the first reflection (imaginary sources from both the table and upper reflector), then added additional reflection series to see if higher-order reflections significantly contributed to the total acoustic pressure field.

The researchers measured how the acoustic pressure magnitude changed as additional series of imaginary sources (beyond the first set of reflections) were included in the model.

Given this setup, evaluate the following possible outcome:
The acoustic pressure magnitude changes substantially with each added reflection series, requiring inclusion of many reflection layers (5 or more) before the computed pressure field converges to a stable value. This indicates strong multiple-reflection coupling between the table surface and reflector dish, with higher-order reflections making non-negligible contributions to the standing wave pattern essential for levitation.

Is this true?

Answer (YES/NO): NO